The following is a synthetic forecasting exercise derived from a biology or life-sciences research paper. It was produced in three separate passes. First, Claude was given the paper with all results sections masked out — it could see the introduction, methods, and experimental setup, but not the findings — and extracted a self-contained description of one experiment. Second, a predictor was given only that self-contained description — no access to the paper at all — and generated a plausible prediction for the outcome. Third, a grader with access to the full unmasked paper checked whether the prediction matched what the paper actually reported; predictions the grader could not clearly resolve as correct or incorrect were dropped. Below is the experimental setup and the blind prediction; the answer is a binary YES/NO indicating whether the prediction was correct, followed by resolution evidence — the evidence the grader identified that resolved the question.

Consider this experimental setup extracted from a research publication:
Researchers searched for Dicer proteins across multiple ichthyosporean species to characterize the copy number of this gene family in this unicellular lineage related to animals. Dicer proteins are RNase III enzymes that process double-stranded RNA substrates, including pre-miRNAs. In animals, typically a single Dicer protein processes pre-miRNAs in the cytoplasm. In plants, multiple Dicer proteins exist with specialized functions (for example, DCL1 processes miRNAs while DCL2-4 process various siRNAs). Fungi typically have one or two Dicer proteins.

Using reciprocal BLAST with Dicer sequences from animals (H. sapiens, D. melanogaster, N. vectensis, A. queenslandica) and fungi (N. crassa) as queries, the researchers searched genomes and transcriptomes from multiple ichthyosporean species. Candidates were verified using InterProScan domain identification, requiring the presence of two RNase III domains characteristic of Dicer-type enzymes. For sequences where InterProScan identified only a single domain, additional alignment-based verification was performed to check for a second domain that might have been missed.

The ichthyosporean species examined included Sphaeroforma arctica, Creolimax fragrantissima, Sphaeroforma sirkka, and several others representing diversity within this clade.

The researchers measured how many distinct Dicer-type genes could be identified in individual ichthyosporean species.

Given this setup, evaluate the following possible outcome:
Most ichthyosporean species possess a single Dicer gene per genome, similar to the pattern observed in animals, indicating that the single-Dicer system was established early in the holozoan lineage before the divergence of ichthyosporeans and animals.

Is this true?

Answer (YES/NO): NO